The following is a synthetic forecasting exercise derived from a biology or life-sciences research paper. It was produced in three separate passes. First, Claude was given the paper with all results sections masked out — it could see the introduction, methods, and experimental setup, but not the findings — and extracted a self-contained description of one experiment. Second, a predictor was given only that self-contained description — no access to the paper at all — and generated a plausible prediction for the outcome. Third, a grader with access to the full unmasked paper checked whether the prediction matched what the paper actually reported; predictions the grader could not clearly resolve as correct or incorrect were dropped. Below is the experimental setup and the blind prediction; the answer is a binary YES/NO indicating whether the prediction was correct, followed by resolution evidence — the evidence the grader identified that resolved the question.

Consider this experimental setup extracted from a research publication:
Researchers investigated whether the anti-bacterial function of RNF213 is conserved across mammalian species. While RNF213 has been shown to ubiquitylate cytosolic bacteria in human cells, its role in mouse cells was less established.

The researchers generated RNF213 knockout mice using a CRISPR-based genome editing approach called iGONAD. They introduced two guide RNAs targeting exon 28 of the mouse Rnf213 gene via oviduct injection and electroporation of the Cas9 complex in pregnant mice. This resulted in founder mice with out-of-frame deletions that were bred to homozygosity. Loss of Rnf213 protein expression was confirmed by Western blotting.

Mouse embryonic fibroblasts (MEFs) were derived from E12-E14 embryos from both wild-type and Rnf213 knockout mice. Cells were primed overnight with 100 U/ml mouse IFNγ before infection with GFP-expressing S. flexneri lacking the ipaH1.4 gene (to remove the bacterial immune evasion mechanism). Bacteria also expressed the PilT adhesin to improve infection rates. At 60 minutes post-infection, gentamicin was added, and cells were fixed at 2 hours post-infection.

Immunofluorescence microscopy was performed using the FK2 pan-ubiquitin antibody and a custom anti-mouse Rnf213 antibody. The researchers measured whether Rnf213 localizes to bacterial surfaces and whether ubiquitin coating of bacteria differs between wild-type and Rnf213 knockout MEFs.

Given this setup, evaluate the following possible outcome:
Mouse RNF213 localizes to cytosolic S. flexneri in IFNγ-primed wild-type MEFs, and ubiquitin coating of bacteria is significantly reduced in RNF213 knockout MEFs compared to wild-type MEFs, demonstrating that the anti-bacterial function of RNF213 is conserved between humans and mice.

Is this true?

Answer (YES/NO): YES